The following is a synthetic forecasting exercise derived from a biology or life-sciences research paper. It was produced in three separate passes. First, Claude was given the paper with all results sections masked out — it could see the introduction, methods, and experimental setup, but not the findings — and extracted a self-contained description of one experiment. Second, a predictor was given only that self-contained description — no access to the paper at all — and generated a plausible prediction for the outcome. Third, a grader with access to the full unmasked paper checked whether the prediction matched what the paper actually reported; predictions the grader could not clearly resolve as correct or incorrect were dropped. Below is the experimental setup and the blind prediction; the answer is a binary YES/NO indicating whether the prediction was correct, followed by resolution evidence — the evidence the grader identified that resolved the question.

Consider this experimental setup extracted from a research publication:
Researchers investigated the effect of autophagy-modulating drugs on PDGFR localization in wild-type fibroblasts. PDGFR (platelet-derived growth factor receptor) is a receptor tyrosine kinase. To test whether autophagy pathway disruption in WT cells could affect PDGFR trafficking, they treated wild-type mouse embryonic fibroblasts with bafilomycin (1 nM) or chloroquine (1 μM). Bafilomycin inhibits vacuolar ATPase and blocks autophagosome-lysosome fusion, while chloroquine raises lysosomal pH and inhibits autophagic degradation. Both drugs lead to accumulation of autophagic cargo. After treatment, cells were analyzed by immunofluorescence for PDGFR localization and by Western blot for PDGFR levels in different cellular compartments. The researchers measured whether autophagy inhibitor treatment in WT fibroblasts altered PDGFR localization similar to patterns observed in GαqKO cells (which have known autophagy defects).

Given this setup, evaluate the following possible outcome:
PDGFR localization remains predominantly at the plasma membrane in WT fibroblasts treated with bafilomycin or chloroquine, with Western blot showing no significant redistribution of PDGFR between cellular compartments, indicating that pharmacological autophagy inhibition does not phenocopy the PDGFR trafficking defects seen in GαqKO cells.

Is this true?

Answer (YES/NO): NO